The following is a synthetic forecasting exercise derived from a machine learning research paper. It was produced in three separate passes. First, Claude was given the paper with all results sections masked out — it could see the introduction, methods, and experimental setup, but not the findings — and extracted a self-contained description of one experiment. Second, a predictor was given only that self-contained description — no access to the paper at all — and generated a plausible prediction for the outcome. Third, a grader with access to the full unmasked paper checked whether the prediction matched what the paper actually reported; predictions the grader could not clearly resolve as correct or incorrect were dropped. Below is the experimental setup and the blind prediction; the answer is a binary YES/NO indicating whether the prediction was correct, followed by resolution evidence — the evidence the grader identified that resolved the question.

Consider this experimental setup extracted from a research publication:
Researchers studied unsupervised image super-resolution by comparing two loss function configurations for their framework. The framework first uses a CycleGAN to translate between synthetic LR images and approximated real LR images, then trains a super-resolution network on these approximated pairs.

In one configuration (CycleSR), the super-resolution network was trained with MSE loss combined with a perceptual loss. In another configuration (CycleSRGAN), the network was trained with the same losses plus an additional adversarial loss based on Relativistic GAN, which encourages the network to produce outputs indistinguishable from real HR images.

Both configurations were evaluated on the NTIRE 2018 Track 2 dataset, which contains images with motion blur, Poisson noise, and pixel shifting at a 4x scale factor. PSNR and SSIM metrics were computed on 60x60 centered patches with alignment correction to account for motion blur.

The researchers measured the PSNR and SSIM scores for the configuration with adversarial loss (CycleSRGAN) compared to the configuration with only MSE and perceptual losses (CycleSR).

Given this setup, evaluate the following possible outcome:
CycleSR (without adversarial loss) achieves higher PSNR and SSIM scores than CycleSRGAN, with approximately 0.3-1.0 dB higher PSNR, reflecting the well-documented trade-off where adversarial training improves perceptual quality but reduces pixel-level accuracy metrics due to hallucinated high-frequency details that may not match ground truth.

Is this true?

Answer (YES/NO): NO